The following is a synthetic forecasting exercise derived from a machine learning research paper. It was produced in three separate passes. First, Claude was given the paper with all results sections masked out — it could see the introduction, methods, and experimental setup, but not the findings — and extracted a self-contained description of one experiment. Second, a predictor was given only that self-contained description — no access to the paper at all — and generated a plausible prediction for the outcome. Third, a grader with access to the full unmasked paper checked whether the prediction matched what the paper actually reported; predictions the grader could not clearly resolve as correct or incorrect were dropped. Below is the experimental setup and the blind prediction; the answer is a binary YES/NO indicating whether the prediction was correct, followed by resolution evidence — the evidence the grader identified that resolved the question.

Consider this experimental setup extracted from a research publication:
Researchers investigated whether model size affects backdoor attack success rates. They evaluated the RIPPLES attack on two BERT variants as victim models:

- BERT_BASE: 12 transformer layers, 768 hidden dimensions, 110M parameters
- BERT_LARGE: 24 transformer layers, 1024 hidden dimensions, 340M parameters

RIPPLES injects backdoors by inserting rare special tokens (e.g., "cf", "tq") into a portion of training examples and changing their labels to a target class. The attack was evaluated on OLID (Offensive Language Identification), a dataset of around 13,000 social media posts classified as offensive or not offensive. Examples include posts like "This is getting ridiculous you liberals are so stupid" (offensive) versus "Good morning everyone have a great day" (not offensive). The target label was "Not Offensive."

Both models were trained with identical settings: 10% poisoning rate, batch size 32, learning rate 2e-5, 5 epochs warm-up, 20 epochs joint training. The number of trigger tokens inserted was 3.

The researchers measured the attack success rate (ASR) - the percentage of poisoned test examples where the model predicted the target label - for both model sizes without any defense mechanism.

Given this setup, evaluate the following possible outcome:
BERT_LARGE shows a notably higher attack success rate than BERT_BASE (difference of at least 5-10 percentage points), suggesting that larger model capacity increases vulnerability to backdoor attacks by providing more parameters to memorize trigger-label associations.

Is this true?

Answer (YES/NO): NO